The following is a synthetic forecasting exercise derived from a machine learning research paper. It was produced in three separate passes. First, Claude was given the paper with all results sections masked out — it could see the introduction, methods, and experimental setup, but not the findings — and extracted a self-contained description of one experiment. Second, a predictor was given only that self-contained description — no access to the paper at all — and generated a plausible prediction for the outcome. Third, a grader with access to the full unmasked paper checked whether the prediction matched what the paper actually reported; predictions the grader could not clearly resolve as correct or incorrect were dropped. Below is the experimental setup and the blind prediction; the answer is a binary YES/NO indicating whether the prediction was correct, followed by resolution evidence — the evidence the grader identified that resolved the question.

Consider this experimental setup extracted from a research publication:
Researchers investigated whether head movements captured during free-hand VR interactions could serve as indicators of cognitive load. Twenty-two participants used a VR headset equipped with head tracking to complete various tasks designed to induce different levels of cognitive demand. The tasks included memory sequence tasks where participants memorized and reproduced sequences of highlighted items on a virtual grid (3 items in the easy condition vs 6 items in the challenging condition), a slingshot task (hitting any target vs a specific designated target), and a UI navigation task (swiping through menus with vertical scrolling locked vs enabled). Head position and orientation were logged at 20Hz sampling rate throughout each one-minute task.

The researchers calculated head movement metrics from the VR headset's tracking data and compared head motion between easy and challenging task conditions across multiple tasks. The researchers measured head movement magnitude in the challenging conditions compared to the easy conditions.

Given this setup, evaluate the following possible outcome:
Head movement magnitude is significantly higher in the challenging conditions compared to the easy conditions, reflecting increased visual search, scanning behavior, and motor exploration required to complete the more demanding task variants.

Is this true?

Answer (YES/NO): NO